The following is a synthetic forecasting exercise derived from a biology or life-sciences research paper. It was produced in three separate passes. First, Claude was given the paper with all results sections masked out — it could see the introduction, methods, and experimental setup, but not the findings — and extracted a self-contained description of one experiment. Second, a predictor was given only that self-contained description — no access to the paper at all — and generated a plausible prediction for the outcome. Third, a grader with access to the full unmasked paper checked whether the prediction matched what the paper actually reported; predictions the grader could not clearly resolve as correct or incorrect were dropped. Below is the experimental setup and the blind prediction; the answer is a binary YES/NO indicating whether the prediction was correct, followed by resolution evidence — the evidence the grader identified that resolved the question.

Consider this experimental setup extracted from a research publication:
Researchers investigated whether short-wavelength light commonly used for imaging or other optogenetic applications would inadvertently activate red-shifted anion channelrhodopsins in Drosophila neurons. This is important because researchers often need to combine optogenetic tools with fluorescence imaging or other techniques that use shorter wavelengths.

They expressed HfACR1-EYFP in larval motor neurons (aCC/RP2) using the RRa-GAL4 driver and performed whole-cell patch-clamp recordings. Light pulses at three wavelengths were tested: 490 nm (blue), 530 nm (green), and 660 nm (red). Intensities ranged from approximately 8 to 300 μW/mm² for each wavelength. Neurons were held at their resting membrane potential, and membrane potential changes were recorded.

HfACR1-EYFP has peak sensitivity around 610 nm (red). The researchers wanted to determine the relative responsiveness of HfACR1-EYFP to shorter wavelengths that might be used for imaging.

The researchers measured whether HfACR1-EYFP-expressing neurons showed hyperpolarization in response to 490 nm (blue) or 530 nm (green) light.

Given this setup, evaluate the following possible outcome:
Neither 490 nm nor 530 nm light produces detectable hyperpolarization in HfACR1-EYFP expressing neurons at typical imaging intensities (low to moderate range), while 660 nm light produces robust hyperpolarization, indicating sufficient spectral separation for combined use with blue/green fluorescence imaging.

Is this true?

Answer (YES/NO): NO